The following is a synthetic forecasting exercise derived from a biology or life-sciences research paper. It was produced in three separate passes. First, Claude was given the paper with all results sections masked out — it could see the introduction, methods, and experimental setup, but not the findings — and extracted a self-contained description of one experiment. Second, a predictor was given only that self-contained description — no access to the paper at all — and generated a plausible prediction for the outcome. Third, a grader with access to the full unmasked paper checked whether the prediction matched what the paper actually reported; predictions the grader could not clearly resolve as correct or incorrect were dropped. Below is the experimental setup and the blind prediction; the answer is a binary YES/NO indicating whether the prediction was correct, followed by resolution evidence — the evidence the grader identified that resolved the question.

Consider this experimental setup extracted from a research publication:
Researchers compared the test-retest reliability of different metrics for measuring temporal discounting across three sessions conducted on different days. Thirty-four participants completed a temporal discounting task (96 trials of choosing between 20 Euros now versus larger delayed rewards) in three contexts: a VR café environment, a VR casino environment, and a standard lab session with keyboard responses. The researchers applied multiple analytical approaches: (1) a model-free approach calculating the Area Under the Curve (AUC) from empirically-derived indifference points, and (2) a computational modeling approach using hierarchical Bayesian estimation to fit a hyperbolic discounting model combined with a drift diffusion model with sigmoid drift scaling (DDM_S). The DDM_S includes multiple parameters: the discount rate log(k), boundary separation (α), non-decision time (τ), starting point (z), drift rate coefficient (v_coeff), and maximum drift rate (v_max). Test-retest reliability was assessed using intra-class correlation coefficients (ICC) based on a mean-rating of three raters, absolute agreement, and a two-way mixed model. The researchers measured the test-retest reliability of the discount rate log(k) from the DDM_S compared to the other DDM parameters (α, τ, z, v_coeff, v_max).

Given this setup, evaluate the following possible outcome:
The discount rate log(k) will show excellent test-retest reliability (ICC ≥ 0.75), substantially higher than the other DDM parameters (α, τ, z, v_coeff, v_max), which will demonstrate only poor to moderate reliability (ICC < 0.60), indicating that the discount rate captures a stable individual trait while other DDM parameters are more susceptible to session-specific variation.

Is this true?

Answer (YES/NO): NO